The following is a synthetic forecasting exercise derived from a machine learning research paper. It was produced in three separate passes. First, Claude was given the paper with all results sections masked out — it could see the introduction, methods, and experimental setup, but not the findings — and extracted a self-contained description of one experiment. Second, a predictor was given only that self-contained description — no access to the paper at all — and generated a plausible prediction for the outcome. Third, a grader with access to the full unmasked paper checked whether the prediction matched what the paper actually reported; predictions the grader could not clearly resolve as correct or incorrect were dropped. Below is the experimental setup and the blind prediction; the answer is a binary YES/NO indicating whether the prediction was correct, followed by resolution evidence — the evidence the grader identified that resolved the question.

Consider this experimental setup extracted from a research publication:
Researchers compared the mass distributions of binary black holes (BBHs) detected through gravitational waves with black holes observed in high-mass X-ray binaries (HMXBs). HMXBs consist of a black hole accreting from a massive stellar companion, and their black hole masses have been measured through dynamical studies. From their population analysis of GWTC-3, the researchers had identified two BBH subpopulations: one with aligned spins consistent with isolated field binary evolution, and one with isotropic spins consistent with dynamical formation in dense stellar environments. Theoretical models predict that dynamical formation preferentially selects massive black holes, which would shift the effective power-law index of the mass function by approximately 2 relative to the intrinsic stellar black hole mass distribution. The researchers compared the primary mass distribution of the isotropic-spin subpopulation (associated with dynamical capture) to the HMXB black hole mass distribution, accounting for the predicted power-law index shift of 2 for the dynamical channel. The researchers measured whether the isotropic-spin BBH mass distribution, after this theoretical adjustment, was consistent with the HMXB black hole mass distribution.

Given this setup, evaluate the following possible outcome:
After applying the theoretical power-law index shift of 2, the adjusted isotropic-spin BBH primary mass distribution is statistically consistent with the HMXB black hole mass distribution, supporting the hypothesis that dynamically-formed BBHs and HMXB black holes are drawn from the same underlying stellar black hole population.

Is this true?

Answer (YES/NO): YES